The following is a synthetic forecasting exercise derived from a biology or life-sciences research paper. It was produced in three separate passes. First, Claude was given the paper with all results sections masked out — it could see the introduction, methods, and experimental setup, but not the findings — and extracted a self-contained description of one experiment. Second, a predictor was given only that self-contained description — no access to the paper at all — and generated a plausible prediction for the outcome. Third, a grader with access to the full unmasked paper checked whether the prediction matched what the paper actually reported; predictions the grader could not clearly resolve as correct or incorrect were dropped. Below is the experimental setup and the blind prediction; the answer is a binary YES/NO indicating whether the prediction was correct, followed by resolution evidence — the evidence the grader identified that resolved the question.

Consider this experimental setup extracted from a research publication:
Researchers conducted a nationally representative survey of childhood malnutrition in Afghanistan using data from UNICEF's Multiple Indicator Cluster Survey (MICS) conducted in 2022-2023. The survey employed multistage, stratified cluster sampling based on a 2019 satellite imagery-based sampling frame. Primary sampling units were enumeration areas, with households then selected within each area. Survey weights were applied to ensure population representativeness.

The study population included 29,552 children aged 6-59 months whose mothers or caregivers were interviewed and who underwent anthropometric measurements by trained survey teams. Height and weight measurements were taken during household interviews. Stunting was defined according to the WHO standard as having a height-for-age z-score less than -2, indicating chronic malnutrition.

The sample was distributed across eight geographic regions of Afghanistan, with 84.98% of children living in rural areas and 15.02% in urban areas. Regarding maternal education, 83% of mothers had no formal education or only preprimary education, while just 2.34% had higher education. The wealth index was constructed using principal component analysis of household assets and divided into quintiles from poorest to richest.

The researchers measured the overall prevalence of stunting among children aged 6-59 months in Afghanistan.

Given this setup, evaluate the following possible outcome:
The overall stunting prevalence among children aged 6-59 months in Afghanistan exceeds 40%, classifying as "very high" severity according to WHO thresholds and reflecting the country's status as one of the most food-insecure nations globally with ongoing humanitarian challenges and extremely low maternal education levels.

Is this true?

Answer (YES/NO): YES